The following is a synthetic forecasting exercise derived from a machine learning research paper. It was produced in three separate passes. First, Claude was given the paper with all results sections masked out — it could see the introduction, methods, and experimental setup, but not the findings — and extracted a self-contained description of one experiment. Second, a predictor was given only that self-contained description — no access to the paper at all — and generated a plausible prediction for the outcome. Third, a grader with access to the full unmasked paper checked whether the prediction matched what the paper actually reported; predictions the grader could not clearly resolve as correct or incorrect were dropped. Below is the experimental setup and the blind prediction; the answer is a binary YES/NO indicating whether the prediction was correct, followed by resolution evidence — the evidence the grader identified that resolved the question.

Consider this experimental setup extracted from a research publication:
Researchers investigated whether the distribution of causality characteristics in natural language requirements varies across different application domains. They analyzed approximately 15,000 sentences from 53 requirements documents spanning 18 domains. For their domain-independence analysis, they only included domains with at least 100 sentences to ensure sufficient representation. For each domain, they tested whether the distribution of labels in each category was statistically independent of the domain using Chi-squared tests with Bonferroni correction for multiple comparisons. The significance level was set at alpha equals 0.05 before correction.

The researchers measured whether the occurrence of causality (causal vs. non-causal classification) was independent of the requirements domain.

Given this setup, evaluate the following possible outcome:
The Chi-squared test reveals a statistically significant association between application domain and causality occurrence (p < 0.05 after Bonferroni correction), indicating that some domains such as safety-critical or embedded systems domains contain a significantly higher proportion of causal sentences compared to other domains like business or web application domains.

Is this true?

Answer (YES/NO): NO